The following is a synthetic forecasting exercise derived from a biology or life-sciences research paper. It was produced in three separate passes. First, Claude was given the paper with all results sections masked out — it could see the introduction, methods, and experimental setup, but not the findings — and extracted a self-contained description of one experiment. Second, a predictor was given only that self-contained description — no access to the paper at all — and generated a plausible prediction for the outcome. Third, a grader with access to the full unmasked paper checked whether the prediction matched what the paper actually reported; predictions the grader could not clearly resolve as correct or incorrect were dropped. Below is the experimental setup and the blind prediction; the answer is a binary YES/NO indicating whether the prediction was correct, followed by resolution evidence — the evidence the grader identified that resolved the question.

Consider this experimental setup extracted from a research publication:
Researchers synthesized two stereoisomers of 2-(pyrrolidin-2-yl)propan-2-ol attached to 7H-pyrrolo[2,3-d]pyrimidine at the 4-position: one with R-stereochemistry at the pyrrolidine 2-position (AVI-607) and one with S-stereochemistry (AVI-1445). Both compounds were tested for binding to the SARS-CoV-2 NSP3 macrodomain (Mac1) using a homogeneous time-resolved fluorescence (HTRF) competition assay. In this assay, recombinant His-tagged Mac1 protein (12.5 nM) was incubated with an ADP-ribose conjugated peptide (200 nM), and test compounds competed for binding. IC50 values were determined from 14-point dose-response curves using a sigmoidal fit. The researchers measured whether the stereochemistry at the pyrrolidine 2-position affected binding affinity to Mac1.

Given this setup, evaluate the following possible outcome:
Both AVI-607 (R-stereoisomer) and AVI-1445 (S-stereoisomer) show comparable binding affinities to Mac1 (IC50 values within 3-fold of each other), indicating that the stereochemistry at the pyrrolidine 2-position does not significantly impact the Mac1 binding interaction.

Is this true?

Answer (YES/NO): NO